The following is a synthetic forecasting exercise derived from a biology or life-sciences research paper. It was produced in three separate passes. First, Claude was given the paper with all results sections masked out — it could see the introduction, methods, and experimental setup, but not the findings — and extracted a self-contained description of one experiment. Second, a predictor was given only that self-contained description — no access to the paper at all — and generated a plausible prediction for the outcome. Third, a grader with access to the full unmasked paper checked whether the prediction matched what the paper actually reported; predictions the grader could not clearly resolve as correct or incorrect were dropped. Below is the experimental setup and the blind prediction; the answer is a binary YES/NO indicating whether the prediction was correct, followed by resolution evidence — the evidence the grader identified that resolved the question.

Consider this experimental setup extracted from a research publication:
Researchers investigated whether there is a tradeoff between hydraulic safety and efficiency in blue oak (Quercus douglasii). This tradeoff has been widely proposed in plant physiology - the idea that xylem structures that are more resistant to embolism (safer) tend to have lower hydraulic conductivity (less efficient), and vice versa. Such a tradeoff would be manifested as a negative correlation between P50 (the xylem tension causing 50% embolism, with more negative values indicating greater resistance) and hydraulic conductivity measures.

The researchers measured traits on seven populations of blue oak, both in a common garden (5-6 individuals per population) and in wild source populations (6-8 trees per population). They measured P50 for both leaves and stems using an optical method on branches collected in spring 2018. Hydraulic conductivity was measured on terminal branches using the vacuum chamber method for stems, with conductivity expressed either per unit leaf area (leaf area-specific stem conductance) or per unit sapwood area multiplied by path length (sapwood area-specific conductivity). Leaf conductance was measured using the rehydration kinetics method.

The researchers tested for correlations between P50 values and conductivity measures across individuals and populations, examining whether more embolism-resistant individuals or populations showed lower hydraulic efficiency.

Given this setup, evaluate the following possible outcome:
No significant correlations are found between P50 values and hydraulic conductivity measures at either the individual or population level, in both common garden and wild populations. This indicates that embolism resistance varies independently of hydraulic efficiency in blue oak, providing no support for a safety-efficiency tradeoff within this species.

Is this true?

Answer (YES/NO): YES